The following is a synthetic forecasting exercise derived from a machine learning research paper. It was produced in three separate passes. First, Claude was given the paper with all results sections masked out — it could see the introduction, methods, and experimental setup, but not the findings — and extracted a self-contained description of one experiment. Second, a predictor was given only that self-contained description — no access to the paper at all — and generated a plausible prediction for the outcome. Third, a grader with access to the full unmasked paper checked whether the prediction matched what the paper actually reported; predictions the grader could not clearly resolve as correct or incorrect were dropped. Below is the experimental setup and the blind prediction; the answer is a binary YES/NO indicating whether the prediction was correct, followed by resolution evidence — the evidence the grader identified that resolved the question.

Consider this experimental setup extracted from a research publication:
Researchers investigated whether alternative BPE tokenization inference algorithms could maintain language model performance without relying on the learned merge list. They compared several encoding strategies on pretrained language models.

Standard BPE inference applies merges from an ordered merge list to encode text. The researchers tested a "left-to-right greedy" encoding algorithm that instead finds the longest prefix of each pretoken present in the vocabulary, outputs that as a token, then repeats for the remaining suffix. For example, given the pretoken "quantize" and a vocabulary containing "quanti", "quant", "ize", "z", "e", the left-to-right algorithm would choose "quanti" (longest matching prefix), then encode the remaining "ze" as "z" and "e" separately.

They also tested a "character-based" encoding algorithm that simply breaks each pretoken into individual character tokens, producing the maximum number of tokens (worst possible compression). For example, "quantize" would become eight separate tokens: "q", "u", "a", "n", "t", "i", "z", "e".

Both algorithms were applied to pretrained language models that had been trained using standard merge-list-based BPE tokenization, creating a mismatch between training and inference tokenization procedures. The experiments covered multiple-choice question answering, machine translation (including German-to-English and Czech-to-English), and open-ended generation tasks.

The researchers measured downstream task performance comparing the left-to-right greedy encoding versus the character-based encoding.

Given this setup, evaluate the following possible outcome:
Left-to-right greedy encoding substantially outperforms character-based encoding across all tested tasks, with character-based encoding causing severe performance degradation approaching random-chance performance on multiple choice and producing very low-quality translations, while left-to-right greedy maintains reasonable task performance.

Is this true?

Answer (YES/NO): NO